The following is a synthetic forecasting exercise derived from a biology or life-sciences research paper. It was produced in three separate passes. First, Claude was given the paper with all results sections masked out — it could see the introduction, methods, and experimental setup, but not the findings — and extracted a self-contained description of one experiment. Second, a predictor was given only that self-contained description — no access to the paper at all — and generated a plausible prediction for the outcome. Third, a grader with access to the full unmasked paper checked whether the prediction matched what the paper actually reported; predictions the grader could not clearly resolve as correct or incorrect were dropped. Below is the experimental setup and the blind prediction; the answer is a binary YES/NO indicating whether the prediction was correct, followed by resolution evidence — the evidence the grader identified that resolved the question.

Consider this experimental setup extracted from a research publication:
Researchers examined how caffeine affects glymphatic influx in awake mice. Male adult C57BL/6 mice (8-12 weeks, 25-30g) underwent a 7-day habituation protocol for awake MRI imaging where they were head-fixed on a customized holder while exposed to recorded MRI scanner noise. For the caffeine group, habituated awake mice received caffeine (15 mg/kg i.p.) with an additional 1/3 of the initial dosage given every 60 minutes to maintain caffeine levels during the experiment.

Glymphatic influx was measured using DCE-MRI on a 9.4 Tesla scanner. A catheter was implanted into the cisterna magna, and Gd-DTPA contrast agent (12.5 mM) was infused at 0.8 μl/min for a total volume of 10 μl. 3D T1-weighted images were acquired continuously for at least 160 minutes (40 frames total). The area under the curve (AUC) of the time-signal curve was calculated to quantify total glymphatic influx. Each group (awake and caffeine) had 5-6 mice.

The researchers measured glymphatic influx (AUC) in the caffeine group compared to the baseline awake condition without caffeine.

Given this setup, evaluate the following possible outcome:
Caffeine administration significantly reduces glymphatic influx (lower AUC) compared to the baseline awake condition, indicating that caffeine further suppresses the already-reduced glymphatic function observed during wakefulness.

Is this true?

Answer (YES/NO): NO